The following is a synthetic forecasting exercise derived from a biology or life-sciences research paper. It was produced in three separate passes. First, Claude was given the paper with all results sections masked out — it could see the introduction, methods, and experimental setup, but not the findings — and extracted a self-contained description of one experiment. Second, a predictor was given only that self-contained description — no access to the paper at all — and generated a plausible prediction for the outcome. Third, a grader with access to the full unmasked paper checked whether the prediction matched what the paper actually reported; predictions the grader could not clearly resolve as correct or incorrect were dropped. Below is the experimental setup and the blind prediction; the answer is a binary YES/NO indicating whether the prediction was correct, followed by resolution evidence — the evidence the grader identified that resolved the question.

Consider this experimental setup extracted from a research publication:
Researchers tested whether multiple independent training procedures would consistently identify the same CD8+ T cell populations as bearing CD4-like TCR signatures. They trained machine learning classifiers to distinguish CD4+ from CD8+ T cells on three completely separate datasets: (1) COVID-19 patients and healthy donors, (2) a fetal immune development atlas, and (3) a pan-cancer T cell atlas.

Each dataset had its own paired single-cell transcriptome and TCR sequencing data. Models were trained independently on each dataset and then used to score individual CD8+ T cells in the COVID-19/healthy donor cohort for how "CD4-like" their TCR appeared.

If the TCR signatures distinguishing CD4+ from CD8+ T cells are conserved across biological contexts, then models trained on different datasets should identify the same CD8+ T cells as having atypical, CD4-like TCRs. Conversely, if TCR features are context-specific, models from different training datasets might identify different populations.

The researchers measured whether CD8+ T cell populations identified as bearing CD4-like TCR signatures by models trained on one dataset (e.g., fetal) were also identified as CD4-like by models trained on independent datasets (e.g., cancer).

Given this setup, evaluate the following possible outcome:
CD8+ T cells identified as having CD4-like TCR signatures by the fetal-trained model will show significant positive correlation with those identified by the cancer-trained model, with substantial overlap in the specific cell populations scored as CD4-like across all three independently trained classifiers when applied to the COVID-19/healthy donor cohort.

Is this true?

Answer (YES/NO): YES